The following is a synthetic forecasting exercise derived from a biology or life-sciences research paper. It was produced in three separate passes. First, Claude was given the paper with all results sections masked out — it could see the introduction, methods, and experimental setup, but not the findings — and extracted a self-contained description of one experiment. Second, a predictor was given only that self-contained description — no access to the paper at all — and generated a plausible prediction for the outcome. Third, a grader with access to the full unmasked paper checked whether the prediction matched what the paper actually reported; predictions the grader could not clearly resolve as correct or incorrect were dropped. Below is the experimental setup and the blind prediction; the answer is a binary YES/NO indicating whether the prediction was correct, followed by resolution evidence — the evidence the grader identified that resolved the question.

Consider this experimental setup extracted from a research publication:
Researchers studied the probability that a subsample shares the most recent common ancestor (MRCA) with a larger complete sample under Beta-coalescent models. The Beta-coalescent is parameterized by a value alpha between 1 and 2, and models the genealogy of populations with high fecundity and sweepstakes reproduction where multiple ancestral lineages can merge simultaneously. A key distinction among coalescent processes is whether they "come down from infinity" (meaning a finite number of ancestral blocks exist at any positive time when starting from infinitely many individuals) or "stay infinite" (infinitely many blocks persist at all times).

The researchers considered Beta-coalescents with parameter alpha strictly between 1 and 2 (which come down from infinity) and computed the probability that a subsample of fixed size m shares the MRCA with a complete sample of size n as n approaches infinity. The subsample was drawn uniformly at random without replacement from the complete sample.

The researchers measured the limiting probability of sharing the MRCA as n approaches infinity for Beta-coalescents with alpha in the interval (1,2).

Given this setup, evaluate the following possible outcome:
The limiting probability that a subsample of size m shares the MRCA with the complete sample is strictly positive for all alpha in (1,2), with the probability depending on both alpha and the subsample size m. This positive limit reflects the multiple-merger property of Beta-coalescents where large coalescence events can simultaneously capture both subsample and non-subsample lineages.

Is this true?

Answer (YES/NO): YES